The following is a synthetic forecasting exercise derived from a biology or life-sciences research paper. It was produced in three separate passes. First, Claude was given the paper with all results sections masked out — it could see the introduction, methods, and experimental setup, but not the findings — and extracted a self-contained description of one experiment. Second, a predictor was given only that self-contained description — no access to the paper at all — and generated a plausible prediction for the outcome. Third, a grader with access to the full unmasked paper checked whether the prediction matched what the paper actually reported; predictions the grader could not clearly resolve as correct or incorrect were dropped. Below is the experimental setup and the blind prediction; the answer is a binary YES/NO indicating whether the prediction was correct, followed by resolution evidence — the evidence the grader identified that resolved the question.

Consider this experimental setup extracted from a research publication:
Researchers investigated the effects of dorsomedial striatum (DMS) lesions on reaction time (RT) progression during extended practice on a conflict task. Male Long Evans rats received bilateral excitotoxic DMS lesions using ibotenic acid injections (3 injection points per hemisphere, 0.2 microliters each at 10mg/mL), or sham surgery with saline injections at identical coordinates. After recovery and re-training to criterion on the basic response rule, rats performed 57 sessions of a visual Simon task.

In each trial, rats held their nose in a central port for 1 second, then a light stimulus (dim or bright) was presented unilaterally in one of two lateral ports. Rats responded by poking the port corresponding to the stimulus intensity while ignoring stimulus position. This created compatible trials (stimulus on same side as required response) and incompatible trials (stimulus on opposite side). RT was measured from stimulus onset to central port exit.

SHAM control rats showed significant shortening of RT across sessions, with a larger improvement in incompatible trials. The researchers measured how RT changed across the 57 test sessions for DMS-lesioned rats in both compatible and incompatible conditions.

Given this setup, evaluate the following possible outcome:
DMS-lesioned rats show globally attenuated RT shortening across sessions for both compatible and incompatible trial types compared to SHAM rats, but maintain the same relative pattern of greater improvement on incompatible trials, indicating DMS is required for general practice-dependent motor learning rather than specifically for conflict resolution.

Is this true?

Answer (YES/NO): NO